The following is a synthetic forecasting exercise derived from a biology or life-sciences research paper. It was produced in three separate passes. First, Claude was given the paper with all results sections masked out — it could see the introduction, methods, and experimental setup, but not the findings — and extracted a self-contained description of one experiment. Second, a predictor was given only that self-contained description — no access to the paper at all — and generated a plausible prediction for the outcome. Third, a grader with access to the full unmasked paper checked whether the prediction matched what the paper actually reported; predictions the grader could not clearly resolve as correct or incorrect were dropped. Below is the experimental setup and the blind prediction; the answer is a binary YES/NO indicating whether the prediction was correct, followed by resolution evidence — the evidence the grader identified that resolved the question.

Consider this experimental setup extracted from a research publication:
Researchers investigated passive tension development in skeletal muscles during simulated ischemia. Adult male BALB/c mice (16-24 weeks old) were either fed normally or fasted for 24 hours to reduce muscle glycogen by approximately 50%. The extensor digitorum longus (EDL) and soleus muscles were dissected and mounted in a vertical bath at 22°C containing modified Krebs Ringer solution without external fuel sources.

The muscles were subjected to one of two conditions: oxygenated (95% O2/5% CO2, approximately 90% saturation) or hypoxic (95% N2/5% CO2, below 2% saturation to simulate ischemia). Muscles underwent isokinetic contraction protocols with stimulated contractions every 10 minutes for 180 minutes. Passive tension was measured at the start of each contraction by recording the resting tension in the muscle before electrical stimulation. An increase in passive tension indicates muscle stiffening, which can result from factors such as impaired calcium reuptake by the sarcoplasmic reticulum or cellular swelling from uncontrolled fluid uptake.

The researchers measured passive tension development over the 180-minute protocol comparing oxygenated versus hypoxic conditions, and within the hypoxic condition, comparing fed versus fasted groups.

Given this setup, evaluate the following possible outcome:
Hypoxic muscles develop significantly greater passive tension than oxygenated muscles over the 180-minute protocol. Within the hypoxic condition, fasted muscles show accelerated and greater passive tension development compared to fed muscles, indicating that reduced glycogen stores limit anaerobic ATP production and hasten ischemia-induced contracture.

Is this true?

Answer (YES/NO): YES